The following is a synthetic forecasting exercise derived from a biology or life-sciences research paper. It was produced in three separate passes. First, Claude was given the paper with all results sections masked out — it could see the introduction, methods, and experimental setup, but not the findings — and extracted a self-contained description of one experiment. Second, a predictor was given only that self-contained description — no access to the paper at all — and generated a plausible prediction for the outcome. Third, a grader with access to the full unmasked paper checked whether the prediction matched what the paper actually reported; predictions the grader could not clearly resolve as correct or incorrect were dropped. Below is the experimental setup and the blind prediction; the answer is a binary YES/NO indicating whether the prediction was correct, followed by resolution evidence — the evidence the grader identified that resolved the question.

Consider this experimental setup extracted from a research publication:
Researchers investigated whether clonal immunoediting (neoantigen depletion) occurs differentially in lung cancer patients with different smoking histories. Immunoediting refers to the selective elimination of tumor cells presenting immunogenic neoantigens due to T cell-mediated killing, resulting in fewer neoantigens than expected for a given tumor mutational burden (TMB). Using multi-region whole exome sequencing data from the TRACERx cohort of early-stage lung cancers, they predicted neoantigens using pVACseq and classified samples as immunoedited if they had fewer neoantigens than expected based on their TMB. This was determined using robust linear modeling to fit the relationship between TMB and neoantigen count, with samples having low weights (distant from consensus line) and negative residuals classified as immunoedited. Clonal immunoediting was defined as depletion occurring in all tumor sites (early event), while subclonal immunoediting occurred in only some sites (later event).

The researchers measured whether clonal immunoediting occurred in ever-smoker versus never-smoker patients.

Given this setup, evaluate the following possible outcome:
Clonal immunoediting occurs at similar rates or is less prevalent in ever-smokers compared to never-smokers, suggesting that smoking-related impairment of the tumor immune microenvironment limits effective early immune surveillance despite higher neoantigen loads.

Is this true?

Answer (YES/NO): NO